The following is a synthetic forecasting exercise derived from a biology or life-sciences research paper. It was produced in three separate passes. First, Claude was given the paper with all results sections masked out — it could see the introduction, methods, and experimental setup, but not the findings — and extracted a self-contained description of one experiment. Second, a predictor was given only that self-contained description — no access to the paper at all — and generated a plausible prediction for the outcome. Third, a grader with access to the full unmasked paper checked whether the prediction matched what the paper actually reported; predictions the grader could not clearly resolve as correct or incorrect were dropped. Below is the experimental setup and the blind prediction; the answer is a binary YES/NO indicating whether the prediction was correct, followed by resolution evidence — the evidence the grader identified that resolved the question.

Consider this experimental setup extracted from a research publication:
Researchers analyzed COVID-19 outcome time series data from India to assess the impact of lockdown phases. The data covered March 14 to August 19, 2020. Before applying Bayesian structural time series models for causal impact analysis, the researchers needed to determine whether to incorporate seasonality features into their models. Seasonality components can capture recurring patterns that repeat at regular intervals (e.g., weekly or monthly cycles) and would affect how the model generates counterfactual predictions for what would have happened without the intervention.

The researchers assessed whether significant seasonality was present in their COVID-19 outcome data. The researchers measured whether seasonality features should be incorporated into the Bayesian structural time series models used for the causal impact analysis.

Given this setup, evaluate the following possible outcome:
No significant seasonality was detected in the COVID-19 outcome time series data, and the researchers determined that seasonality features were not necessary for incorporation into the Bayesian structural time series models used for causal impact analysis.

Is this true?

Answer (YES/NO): YES